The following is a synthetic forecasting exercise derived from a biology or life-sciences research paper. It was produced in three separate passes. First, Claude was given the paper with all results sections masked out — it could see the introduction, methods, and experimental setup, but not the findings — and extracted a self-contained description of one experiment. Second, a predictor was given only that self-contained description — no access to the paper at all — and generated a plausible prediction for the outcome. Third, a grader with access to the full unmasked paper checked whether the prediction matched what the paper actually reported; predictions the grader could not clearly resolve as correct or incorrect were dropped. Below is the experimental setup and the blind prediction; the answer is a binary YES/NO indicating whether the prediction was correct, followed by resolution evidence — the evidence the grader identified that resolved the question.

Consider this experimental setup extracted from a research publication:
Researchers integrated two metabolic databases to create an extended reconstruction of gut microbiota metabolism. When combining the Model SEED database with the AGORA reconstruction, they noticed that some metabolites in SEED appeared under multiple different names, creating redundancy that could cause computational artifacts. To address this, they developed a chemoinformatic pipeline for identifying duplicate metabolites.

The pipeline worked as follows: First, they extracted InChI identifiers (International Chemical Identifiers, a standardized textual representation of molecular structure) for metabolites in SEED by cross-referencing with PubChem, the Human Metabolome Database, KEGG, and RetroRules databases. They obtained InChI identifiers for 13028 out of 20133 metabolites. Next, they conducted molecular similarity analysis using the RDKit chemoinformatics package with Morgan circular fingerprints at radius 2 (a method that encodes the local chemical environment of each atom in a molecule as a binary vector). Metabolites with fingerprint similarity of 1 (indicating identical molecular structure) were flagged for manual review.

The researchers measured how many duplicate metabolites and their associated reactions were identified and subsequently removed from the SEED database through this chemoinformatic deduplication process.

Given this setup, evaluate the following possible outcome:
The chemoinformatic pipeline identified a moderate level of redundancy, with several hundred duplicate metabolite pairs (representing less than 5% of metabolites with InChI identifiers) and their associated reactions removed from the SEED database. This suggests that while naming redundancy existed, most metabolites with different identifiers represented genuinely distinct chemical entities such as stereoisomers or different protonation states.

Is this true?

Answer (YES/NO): NO